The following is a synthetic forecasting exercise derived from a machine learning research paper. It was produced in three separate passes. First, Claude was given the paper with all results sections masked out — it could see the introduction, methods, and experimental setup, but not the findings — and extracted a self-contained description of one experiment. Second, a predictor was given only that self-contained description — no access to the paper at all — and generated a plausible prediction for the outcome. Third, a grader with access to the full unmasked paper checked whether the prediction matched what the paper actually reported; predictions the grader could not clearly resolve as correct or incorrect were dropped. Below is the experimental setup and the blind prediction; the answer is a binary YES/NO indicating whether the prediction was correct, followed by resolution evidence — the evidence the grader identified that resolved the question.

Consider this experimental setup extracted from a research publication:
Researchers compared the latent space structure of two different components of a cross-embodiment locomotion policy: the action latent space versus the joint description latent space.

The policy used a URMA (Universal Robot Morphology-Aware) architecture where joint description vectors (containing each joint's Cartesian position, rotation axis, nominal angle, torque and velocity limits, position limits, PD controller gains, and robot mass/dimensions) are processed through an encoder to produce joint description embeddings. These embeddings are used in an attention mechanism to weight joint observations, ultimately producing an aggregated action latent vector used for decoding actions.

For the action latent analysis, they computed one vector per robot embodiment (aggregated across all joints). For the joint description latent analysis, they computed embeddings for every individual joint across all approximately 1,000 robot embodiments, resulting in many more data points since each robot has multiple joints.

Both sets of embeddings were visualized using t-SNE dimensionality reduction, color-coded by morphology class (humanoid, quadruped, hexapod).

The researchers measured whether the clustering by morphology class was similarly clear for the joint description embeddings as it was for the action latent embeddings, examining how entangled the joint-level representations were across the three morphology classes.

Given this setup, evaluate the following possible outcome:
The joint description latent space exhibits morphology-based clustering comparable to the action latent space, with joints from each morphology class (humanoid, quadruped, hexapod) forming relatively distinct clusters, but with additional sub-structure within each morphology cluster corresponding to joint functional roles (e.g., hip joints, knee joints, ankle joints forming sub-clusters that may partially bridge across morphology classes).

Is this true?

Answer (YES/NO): NO